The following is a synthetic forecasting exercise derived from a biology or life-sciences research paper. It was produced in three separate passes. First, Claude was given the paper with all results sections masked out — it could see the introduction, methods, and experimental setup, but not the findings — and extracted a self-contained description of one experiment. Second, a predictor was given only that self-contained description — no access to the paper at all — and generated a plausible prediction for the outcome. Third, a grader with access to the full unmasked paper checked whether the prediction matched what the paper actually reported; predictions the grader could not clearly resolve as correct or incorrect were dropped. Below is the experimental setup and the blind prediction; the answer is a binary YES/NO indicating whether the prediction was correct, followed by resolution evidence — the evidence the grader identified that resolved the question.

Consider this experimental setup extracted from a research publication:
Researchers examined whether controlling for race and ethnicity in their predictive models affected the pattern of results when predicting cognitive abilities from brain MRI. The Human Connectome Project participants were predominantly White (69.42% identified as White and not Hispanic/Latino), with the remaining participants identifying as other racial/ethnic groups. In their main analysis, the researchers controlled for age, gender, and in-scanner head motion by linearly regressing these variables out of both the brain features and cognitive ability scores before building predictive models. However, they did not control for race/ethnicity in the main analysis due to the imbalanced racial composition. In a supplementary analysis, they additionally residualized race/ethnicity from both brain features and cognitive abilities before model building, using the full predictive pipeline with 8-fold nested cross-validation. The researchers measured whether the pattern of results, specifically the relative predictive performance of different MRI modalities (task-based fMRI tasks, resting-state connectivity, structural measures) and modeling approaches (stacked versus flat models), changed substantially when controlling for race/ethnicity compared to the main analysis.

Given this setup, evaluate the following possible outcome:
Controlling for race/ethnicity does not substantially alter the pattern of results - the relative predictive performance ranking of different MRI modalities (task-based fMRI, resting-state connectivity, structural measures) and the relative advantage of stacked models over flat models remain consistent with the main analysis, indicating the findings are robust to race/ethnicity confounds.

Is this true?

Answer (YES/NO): YES